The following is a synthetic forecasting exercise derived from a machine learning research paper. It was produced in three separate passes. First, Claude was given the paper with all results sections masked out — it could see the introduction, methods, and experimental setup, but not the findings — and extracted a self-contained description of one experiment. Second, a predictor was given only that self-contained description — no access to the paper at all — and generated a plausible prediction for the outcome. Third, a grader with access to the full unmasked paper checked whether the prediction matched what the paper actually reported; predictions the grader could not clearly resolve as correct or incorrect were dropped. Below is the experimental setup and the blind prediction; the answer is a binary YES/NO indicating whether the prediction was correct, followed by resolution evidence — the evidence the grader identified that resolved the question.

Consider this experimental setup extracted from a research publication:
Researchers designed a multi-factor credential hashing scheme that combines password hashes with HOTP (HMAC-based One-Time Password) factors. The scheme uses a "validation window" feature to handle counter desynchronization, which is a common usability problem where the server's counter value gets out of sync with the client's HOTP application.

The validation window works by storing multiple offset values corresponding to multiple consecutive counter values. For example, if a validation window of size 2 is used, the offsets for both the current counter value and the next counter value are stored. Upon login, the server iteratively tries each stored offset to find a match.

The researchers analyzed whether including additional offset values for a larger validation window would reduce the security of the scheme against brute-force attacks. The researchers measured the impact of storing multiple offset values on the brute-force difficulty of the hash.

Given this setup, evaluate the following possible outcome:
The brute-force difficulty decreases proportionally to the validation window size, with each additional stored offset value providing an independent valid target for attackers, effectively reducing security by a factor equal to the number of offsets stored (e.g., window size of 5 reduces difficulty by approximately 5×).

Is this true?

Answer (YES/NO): NO